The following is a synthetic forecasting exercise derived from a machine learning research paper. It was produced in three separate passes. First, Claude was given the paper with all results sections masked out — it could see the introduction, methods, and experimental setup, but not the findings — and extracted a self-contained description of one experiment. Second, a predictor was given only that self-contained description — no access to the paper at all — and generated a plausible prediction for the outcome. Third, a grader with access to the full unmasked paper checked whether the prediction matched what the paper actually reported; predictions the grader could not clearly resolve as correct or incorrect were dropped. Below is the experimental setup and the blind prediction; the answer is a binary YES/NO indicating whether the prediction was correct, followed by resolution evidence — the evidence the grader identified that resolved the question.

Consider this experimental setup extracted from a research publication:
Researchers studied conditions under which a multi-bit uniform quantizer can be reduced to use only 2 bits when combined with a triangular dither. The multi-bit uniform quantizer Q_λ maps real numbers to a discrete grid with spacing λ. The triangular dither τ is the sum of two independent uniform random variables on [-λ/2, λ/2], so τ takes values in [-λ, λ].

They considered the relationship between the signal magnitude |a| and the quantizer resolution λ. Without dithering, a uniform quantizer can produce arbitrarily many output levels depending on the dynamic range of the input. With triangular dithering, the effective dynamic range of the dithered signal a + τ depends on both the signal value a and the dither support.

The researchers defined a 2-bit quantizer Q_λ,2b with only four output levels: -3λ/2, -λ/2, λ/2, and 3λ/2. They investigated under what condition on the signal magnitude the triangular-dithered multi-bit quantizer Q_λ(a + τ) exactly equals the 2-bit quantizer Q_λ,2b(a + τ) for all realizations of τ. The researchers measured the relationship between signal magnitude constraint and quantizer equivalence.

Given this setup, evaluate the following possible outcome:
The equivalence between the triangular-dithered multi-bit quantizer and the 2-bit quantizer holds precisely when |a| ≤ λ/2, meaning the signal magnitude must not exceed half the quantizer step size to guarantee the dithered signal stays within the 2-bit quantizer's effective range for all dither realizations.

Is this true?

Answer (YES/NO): NO